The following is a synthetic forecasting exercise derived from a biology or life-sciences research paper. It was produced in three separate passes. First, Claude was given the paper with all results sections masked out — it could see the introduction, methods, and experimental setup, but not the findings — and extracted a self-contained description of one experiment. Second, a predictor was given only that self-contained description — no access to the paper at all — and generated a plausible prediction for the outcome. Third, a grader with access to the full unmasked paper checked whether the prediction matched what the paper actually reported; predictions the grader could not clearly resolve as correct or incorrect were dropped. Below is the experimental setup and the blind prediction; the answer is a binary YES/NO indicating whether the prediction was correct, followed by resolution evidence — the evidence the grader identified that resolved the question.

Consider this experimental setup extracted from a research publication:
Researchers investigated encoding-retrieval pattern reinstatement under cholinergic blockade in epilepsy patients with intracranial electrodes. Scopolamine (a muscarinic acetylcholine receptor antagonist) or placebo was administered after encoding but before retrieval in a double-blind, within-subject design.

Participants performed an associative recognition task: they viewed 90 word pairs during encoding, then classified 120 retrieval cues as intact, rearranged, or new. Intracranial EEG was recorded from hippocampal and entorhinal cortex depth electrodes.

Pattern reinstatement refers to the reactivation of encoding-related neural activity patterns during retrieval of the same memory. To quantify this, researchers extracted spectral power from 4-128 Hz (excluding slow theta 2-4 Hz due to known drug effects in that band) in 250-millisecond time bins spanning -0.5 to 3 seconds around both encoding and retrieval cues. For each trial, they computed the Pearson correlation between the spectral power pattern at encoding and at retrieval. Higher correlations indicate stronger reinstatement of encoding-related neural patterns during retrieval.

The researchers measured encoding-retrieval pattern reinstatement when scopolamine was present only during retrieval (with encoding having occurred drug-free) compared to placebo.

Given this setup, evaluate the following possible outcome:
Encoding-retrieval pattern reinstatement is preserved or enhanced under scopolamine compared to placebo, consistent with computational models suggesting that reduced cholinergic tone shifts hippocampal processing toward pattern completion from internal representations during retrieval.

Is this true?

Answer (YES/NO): NO